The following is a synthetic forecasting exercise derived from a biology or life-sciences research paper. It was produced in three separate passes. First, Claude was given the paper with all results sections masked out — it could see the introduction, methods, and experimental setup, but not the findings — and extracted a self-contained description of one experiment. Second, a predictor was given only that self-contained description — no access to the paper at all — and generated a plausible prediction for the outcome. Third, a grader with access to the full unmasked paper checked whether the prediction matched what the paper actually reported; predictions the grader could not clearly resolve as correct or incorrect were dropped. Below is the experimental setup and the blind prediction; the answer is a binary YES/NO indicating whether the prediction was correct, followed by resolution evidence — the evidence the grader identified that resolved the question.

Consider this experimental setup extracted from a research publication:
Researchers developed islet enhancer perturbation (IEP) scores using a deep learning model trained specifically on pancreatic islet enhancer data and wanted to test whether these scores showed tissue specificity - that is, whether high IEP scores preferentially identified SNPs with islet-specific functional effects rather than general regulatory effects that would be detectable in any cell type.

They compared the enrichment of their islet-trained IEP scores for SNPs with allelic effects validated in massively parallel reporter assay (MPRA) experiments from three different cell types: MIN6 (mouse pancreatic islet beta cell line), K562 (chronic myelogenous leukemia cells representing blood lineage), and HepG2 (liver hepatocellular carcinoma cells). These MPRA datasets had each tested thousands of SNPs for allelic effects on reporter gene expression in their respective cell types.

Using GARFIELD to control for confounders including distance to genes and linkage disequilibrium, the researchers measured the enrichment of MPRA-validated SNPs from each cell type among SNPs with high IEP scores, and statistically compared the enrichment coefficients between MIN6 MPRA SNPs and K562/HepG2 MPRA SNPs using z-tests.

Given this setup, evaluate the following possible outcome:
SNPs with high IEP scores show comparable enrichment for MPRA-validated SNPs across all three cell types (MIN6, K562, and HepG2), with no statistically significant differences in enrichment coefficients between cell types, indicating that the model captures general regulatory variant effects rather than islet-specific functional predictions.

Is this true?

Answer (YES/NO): NO